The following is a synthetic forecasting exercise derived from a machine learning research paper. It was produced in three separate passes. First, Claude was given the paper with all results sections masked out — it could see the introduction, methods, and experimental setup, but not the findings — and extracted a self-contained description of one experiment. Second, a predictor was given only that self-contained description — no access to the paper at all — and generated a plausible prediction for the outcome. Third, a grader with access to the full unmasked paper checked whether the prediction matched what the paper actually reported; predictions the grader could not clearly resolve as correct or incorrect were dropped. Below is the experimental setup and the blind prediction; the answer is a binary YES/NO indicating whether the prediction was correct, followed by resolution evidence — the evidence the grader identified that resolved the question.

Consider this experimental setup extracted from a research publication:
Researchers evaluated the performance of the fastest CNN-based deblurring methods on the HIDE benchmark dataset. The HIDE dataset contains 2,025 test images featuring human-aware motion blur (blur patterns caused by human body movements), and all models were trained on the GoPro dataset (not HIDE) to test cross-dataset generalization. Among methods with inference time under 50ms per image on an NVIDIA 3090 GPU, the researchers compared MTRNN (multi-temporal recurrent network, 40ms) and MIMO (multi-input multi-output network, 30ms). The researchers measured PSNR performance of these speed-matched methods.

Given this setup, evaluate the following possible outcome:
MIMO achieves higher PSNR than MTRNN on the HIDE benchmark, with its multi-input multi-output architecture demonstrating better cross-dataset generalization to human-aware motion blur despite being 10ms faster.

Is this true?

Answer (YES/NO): YES